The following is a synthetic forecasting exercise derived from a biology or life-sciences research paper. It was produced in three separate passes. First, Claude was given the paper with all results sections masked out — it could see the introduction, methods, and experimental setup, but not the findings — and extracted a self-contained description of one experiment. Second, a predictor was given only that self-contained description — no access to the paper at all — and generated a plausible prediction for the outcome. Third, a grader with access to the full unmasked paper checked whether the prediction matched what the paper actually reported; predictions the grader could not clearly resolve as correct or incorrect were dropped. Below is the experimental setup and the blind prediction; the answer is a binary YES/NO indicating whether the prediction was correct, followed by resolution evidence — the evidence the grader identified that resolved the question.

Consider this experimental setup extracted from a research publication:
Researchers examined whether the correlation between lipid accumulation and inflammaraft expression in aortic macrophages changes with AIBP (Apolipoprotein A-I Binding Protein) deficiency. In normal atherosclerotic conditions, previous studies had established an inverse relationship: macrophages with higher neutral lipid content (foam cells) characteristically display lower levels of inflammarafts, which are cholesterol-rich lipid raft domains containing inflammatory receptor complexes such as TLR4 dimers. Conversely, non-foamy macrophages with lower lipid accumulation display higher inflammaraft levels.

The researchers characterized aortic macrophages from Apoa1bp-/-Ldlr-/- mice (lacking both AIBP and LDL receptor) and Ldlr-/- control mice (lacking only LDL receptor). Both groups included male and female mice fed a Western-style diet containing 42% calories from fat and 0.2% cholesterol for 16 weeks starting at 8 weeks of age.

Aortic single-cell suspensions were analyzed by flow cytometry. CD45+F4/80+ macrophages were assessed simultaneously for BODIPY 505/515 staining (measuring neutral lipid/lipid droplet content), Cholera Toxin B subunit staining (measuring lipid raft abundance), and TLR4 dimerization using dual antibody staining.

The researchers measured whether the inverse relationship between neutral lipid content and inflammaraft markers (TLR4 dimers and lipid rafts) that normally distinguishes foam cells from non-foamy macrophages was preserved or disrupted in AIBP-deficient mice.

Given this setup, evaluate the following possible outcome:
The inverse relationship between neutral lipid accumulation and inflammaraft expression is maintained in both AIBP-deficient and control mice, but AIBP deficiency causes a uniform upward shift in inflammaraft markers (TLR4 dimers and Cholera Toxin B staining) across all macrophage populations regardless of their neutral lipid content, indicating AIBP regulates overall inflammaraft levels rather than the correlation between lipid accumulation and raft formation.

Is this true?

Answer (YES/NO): NO